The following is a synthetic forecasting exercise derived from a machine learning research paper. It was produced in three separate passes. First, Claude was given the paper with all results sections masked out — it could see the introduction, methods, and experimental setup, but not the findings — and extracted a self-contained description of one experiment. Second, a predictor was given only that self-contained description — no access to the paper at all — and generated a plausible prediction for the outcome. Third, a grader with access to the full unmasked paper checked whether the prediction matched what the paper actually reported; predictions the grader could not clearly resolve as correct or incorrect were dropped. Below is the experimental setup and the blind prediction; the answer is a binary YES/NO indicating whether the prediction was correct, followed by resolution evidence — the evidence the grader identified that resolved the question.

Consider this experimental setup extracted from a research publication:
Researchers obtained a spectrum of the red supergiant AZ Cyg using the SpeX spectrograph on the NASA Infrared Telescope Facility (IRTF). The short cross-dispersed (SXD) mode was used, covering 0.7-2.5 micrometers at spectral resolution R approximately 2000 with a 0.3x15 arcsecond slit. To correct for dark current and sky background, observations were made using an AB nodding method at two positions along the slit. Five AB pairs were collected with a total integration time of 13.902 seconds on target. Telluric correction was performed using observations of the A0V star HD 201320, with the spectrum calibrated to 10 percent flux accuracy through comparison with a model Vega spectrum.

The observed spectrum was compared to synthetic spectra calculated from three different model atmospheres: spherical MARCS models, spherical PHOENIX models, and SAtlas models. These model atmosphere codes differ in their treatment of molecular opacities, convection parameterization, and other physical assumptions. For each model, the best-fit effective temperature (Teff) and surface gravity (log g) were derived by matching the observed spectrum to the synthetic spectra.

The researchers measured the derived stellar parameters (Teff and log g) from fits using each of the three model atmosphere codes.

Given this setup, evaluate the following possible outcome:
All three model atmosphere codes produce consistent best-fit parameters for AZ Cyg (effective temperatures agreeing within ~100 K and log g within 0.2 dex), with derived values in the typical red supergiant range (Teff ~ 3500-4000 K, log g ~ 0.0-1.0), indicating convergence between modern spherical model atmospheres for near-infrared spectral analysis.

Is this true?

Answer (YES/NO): NO